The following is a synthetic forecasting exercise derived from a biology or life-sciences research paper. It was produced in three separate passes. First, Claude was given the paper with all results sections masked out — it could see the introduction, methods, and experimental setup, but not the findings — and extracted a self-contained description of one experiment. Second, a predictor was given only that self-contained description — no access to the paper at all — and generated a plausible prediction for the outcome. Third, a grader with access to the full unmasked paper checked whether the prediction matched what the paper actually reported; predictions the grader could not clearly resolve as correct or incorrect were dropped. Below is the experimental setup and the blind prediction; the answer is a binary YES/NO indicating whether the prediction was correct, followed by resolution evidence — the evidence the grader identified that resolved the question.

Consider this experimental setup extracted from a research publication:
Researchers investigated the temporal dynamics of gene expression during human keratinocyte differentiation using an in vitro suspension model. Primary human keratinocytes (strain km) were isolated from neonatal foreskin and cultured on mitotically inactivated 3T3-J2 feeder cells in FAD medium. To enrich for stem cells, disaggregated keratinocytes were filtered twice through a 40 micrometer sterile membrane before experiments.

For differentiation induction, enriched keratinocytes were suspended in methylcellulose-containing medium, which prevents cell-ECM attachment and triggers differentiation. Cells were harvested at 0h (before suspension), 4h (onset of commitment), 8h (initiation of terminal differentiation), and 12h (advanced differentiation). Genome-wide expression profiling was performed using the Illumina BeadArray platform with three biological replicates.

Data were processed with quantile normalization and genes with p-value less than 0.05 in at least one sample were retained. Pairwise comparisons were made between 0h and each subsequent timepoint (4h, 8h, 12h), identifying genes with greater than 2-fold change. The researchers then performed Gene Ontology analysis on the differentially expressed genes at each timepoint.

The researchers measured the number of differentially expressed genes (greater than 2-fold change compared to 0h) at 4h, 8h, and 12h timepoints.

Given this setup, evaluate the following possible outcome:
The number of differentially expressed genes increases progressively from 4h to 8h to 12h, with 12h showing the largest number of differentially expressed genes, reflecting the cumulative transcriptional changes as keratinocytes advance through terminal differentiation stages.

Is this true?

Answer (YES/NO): YES